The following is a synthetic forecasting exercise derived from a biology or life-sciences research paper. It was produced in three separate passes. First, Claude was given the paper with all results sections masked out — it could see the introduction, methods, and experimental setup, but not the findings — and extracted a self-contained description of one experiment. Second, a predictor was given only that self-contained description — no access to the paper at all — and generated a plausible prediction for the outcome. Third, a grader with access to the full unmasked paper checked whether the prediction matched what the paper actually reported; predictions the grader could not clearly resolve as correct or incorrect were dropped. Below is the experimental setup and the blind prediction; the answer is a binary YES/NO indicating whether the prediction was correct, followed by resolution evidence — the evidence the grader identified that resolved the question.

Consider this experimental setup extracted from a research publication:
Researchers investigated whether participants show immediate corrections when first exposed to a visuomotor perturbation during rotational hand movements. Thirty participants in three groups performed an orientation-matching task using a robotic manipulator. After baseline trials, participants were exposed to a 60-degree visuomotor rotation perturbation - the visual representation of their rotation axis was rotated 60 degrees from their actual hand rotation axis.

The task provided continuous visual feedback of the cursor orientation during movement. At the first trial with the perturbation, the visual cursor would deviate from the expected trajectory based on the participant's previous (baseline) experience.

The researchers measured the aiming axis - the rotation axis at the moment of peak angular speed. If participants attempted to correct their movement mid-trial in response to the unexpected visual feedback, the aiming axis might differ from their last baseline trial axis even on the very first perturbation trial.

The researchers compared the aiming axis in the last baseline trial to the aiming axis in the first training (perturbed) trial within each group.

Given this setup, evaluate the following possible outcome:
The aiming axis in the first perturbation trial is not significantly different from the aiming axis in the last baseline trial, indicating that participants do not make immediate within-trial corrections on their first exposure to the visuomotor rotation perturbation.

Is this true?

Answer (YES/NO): NO